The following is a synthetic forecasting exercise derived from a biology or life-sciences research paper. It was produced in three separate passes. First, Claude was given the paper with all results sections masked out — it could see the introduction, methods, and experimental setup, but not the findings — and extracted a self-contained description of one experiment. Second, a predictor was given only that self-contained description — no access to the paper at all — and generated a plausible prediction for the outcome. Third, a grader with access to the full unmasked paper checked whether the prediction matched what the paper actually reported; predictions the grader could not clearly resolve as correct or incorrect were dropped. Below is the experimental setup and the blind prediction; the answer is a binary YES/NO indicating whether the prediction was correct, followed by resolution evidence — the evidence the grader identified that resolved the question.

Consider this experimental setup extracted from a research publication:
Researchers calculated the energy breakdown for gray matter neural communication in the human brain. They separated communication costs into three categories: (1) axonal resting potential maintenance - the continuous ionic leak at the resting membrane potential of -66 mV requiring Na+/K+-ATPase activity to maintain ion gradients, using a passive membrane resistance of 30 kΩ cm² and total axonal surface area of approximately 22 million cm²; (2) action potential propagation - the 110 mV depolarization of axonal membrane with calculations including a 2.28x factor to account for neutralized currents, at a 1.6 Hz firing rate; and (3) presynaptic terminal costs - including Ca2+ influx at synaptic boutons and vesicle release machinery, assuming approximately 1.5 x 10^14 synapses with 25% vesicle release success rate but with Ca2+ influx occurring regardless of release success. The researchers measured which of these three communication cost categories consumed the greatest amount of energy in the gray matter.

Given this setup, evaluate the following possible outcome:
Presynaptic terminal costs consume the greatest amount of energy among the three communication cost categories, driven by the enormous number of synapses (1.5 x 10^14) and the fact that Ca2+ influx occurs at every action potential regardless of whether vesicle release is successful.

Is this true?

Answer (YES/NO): NO